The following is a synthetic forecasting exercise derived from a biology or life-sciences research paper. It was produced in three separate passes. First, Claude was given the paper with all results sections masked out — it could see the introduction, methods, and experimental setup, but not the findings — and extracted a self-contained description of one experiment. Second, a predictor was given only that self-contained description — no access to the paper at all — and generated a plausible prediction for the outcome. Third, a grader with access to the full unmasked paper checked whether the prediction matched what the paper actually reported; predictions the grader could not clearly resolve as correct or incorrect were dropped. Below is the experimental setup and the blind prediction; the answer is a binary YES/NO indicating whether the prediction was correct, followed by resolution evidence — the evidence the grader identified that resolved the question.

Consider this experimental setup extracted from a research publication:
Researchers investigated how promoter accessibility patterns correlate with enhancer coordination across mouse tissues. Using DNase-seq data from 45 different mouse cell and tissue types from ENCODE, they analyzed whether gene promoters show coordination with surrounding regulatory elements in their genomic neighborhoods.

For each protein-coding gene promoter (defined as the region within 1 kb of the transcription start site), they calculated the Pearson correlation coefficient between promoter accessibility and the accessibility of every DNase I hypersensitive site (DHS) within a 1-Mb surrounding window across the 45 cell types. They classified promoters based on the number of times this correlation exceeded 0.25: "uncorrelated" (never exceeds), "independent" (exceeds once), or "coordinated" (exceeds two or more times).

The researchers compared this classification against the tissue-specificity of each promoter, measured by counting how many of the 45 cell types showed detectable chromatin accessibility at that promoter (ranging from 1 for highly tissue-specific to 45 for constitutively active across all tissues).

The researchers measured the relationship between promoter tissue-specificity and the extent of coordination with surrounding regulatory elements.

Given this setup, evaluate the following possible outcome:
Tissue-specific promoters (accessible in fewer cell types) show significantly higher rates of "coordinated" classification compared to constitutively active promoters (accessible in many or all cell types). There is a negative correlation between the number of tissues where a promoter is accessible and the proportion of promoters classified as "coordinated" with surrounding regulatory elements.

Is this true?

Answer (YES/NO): YES